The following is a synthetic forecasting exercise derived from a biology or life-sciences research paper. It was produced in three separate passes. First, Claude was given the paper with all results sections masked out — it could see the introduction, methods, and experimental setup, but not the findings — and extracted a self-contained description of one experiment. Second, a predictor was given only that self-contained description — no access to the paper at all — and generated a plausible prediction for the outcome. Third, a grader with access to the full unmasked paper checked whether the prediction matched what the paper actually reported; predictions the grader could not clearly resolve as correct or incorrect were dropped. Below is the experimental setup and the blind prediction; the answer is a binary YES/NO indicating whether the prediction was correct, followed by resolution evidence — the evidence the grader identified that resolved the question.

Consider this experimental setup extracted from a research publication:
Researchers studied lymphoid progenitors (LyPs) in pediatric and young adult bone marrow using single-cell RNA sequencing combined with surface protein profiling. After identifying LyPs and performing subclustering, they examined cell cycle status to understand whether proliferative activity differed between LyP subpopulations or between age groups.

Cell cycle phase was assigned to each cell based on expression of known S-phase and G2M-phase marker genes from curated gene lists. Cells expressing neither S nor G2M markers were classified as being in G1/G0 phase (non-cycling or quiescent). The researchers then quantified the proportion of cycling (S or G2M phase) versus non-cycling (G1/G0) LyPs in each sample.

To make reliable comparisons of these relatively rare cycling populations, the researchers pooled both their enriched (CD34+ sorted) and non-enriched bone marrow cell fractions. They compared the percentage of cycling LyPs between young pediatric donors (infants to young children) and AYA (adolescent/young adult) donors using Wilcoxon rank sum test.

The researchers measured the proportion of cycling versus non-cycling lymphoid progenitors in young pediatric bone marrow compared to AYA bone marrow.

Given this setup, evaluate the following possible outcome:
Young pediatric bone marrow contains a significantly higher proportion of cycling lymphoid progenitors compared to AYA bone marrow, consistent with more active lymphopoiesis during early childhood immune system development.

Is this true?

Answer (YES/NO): NO